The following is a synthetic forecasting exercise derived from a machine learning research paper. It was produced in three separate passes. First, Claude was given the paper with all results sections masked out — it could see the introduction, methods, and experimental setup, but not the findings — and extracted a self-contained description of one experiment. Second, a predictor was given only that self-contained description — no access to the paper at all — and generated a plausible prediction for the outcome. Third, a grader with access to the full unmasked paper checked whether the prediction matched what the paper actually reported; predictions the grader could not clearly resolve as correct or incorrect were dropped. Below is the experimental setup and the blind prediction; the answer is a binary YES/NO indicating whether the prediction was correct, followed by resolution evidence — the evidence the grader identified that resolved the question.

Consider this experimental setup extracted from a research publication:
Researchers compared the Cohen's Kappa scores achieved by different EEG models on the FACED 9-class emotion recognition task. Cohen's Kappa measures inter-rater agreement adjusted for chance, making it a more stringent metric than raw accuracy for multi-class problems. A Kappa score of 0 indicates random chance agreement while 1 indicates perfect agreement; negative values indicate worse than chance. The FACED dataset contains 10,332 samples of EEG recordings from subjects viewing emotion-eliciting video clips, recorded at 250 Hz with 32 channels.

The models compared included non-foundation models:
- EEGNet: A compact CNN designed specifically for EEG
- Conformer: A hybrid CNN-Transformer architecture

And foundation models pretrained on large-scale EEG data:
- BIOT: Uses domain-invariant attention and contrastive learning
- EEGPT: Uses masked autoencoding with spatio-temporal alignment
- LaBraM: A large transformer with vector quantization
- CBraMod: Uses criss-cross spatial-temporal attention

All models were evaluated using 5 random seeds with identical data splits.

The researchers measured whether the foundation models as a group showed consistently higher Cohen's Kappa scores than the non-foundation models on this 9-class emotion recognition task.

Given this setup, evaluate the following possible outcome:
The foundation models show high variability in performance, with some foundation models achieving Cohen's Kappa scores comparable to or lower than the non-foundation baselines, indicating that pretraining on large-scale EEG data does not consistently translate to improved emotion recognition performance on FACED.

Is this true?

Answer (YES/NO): YES